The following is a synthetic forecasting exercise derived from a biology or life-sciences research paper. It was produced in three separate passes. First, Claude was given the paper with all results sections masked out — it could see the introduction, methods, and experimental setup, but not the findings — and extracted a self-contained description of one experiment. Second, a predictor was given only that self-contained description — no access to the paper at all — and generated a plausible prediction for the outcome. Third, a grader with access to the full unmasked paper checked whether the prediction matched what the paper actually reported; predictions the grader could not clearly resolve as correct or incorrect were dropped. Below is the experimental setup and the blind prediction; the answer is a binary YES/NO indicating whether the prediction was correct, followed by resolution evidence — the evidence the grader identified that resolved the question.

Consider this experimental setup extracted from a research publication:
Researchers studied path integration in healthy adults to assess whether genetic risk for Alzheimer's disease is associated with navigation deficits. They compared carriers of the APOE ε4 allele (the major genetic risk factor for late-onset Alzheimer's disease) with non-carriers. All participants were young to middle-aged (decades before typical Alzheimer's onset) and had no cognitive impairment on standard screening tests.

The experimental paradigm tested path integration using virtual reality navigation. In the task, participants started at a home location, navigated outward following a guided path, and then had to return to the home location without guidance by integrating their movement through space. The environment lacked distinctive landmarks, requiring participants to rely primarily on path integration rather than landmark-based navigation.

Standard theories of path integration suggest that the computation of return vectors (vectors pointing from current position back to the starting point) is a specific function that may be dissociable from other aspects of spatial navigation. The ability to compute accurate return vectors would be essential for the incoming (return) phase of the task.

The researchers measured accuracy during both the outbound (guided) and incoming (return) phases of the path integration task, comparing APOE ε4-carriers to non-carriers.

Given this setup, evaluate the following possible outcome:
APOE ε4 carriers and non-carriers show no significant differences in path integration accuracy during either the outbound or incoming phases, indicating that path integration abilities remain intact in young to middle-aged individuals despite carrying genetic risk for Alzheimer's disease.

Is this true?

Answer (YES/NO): NO